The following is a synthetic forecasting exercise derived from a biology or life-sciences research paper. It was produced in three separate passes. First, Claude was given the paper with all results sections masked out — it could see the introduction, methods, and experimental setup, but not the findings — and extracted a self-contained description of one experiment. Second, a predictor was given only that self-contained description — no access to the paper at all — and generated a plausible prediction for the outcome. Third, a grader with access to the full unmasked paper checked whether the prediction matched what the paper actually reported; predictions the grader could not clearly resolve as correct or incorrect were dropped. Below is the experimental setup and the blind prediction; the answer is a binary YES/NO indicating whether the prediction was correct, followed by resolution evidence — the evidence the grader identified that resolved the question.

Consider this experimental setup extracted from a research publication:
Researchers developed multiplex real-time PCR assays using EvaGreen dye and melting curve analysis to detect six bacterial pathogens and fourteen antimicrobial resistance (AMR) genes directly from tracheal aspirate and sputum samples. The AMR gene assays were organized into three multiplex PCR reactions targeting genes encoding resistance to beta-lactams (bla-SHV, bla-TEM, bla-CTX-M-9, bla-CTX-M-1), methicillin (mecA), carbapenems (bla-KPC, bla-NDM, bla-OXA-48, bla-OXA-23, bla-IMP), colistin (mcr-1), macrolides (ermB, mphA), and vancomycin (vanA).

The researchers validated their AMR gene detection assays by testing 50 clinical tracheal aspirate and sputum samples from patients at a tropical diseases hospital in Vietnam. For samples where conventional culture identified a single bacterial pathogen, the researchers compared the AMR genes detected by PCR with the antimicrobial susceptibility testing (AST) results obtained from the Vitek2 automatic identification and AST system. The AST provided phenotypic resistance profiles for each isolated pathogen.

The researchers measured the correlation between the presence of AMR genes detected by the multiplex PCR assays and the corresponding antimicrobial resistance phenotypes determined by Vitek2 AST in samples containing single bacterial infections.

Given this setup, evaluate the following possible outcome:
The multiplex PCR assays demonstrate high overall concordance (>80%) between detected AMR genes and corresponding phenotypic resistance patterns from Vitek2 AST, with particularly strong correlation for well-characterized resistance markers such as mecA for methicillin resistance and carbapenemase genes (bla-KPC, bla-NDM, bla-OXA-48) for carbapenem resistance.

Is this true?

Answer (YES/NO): NO